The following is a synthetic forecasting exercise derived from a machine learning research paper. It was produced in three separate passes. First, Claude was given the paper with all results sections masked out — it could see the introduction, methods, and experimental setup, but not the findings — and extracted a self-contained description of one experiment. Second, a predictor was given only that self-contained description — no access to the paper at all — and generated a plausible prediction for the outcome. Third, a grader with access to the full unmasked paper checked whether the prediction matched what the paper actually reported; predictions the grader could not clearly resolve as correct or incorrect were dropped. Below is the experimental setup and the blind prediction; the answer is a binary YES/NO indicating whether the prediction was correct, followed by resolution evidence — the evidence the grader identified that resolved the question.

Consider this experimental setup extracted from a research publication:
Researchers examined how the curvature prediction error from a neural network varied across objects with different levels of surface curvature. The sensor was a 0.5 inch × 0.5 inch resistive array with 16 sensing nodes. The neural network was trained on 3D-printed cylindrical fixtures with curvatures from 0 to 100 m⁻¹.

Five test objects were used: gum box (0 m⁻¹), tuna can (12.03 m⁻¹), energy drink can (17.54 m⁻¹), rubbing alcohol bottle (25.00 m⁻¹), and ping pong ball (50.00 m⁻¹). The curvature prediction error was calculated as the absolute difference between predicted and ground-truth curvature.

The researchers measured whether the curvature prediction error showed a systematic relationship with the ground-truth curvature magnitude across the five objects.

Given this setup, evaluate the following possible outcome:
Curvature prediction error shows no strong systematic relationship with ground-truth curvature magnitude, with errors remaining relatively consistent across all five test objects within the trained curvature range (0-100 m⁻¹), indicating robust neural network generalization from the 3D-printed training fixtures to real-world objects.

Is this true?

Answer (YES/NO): NO